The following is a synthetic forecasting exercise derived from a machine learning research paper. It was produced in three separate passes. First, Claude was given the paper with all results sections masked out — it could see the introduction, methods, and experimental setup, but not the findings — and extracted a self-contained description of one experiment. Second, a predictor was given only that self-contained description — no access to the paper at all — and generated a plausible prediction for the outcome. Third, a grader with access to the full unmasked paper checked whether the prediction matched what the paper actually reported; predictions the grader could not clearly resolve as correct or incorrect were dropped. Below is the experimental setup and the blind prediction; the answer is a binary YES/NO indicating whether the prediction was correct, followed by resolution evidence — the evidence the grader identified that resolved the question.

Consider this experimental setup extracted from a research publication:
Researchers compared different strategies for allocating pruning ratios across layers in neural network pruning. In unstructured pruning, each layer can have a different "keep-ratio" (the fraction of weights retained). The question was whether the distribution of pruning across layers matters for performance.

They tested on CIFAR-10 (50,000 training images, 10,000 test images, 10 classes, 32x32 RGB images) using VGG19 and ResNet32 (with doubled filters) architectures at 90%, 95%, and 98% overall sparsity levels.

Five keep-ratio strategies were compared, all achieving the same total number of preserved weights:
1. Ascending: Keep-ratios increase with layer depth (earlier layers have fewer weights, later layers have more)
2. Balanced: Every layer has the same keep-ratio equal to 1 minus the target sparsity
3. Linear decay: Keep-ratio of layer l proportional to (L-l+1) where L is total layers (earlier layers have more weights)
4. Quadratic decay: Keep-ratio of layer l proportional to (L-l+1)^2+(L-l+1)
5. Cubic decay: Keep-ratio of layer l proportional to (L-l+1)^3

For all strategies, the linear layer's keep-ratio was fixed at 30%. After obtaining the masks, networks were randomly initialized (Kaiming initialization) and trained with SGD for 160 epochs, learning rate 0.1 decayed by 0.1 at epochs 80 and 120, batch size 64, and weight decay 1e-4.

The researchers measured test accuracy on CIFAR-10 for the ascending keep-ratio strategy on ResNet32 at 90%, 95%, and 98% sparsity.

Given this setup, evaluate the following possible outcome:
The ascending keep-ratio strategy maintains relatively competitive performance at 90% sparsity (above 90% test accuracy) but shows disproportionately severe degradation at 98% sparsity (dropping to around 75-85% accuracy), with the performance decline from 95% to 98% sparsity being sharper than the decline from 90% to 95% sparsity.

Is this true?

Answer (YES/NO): NO